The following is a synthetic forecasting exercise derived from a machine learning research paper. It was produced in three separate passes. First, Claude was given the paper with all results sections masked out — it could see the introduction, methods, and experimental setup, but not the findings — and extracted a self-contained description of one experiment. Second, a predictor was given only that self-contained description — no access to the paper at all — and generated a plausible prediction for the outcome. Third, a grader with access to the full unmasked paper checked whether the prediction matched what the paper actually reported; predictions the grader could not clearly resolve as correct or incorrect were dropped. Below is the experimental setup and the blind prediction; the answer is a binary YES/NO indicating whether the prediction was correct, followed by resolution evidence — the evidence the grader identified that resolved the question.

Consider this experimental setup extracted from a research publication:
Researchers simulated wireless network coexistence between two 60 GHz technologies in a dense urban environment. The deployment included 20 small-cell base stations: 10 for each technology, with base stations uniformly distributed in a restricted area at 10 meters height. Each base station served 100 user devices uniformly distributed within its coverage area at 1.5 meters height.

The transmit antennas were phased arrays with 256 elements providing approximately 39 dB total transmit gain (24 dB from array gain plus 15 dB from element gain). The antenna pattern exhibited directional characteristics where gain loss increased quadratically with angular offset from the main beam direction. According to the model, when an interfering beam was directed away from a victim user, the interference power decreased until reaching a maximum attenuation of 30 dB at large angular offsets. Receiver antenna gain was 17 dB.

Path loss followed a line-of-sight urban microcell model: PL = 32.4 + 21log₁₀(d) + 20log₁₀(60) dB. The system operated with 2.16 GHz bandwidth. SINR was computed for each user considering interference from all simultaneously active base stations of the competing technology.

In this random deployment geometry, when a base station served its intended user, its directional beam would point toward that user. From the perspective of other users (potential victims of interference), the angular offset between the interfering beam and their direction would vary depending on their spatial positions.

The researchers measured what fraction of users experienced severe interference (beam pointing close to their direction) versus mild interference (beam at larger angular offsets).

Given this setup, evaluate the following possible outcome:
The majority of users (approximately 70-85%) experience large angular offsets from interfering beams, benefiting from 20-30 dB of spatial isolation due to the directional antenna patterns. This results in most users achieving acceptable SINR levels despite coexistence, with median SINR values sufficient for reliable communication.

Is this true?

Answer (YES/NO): NO